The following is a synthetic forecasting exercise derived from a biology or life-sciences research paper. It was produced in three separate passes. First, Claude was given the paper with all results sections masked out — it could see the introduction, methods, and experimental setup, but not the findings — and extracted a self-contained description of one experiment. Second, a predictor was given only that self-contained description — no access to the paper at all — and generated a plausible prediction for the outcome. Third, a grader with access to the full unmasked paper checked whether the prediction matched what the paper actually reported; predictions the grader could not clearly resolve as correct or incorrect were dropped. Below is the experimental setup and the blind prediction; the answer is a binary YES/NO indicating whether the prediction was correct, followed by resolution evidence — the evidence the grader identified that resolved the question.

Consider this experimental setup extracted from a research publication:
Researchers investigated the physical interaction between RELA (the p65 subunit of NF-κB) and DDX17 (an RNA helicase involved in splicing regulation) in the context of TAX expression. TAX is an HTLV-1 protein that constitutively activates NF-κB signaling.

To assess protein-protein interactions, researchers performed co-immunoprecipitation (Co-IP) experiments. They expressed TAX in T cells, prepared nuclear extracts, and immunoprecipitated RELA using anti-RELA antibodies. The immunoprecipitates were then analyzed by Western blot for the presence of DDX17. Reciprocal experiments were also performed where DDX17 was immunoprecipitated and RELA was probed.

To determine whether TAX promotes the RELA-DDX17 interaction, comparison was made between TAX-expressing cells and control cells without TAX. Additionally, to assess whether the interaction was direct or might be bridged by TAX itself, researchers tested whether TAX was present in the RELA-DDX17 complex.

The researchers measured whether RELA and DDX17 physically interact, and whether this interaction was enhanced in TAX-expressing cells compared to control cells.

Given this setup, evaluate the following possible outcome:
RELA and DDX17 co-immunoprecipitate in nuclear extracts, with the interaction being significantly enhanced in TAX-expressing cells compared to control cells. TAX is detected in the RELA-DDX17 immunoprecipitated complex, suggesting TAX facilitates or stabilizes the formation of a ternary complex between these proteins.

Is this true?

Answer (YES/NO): YES